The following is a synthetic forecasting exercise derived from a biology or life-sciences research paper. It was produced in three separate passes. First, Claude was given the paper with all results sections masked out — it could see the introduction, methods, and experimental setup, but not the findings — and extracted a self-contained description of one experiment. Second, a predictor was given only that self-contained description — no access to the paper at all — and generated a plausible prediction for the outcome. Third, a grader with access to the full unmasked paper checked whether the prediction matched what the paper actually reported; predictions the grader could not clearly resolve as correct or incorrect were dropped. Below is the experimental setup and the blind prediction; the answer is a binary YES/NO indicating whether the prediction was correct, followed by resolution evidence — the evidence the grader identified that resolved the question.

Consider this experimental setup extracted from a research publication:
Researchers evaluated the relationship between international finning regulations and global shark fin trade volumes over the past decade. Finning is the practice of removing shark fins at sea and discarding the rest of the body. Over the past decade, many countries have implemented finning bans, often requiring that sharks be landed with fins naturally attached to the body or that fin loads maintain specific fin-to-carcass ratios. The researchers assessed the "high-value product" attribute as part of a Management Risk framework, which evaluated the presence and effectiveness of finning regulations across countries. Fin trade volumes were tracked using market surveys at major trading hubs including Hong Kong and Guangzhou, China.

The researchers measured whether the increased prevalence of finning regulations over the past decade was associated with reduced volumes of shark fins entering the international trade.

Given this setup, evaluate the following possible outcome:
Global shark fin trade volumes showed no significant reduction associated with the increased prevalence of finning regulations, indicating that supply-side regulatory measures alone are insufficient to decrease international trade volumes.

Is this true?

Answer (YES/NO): YES